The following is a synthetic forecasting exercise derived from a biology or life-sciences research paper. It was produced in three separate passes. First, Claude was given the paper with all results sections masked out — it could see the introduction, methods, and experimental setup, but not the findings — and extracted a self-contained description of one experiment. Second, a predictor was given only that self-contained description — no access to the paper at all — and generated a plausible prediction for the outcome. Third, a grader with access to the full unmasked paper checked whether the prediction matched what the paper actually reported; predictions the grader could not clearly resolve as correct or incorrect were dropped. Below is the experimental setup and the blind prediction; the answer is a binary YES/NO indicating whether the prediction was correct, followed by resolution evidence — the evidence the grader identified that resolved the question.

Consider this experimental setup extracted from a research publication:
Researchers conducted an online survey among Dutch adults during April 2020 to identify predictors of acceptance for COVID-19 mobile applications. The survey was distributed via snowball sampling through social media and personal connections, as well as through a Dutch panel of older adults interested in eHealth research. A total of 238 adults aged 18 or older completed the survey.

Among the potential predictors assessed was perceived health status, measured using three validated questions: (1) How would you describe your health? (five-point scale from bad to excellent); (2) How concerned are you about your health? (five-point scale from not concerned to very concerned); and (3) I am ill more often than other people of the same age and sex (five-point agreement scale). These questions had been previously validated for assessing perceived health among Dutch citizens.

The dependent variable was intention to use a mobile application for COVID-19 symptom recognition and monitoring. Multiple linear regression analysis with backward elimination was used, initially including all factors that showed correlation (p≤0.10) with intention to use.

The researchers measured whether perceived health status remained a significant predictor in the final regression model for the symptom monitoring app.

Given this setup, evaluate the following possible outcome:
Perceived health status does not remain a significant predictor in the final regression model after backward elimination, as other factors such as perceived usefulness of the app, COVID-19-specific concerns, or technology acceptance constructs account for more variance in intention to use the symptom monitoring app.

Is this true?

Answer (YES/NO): YES